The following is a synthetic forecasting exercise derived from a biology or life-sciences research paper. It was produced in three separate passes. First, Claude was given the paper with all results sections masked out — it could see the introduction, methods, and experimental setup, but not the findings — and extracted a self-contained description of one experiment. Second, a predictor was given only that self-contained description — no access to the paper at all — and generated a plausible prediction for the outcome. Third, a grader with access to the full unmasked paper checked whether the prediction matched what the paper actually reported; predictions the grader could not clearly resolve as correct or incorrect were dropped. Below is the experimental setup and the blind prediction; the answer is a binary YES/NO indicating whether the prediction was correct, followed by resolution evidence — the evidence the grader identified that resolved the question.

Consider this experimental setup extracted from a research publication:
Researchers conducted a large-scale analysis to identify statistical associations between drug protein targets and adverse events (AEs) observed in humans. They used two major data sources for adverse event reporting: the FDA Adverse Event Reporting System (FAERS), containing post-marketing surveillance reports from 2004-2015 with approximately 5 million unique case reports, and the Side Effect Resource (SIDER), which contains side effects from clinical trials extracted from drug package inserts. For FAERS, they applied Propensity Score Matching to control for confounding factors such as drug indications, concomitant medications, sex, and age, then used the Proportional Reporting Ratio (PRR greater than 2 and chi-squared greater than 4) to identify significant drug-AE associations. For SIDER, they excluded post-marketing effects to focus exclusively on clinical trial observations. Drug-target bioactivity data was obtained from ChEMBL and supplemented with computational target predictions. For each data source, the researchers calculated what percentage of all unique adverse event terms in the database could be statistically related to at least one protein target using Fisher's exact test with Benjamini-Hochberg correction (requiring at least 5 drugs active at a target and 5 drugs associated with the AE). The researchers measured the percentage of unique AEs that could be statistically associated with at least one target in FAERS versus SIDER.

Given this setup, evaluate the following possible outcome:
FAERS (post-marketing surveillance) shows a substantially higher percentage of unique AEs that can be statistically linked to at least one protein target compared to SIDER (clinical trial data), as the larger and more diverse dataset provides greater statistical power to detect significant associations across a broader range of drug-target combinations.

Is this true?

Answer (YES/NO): NO